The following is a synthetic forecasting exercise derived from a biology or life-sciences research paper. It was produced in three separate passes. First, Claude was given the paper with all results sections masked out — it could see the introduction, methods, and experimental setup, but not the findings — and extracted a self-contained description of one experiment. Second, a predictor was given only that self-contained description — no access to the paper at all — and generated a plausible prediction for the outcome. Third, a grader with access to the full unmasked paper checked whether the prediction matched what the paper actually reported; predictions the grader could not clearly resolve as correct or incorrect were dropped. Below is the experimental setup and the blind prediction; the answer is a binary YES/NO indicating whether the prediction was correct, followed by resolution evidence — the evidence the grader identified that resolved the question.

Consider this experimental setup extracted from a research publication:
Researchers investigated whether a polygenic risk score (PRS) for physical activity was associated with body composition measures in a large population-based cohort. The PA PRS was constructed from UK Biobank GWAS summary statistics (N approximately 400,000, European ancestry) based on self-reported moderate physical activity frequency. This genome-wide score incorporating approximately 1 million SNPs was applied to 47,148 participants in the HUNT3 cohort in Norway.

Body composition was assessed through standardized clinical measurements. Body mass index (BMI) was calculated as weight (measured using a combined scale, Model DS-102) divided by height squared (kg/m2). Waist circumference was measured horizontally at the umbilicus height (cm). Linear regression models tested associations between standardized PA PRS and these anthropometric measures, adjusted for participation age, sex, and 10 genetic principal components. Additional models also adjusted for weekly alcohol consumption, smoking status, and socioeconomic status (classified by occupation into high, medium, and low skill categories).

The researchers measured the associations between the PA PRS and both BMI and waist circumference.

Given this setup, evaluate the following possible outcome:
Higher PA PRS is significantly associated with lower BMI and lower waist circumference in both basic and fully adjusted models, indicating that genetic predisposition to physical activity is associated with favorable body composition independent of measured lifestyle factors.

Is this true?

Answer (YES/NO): YES